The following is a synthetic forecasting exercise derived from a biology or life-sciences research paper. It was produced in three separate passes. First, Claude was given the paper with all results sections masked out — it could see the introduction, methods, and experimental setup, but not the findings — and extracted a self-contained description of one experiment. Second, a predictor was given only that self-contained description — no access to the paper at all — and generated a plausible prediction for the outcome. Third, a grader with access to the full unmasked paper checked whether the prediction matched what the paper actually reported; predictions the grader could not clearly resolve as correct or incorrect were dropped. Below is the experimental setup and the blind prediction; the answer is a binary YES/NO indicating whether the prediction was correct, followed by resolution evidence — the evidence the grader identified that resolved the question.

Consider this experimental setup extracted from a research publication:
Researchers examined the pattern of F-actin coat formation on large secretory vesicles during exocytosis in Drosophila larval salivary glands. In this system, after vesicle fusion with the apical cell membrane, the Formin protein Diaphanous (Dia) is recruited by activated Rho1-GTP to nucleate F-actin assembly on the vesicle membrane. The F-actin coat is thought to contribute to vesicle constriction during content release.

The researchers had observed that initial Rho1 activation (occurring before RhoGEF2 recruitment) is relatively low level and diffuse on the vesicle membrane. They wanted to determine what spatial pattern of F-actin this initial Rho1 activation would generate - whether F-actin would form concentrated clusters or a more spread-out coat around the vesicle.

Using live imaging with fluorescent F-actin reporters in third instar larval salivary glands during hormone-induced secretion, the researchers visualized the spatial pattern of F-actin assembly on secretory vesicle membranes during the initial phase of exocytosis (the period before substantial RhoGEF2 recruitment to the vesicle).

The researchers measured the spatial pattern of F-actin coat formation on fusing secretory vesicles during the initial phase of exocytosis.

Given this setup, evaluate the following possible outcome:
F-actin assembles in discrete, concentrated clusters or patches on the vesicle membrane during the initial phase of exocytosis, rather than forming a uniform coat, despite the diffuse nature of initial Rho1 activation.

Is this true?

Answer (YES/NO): NO